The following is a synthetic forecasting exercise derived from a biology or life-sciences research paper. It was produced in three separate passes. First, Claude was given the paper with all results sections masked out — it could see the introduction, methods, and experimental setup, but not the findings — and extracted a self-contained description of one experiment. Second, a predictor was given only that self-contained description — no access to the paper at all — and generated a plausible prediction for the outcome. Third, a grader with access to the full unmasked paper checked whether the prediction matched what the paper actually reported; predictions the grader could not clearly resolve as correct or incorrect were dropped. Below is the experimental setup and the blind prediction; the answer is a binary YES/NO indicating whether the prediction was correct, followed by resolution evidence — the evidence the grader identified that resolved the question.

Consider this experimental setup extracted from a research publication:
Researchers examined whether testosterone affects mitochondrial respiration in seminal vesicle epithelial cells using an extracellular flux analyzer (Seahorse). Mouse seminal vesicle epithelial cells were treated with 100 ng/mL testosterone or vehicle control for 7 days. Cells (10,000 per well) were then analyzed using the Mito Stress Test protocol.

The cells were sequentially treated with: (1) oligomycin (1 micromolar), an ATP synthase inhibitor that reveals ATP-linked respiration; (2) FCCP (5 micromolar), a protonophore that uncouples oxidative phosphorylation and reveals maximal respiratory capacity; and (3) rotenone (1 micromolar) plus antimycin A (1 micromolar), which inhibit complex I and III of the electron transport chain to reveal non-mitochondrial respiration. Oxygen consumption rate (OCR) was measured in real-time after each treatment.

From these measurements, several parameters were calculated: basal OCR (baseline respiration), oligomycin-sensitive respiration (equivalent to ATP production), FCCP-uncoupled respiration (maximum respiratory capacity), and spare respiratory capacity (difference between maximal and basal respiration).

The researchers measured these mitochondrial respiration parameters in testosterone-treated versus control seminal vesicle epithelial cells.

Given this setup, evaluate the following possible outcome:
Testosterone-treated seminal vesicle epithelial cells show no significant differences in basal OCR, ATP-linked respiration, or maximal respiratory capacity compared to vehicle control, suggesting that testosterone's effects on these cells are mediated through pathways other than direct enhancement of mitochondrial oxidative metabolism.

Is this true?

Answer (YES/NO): NO